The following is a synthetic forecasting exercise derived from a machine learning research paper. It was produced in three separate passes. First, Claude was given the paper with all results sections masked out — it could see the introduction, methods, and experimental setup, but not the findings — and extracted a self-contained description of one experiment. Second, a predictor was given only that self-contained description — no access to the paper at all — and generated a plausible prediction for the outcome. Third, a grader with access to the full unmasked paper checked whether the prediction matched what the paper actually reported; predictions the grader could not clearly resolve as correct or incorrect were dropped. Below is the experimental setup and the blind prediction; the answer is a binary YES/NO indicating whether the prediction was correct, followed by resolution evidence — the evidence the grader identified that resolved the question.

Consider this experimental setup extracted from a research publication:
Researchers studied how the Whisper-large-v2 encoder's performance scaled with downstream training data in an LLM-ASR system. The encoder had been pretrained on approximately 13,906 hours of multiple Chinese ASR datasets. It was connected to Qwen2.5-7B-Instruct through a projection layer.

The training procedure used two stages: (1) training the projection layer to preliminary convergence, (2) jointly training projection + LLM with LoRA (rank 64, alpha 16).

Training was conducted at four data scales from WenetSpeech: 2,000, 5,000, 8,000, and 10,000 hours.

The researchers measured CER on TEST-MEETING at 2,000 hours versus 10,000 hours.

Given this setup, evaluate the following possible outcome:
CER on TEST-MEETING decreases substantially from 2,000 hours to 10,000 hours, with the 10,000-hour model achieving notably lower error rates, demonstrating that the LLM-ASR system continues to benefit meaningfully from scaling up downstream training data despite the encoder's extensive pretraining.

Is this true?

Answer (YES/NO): YES